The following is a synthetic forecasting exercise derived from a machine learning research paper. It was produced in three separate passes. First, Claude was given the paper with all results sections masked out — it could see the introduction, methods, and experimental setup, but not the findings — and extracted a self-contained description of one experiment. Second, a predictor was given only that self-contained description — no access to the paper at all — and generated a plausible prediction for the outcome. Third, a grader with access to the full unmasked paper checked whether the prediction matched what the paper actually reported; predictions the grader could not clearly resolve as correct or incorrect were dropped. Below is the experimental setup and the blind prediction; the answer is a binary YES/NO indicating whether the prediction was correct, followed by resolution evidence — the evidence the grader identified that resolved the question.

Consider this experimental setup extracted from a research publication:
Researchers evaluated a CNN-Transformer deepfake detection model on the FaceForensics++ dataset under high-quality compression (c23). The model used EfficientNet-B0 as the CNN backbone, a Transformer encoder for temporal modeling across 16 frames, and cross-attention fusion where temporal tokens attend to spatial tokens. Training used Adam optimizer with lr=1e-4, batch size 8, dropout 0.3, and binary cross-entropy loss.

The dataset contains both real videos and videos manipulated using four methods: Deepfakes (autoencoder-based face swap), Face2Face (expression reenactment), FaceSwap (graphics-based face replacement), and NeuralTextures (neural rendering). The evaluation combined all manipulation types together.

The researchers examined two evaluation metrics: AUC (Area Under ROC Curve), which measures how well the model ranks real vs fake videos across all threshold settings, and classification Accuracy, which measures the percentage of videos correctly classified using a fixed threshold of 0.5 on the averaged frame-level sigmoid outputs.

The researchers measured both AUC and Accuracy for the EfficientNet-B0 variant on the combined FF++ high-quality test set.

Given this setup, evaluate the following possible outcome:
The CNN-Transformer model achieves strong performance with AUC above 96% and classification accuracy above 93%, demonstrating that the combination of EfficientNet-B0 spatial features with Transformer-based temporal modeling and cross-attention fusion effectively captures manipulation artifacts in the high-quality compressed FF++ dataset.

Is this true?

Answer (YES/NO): YES